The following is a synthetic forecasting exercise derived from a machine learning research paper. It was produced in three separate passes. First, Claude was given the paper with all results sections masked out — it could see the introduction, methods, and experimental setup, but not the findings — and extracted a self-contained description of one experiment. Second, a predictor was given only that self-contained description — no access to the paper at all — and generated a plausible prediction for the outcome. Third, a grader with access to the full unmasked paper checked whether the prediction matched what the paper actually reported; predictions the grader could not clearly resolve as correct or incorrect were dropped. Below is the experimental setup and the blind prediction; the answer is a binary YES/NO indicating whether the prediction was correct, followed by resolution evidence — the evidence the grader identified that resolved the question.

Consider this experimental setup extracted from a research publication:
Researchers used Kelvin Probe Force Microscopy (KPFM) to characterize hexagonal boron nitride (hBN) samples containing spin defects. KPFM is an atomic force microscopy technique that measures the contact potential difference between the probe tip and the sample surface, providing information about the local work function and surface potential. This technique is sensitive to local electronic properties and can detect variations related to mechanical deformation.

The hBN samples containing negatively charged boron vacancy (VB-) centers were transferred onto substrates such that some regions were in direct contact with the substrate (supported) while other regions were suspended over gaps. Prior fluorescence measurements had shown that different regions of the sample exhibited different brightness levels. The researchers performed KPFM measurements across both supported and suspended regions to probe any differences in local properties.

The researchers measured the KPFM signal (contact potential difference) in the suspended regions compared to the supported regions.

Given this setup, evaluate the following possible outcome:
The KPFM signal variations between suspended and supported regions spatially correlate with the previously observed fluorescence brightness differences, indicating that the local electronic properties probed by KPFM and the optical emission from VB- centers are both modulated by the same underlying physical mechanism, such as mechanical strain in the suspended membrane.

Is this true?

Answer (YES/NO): YES